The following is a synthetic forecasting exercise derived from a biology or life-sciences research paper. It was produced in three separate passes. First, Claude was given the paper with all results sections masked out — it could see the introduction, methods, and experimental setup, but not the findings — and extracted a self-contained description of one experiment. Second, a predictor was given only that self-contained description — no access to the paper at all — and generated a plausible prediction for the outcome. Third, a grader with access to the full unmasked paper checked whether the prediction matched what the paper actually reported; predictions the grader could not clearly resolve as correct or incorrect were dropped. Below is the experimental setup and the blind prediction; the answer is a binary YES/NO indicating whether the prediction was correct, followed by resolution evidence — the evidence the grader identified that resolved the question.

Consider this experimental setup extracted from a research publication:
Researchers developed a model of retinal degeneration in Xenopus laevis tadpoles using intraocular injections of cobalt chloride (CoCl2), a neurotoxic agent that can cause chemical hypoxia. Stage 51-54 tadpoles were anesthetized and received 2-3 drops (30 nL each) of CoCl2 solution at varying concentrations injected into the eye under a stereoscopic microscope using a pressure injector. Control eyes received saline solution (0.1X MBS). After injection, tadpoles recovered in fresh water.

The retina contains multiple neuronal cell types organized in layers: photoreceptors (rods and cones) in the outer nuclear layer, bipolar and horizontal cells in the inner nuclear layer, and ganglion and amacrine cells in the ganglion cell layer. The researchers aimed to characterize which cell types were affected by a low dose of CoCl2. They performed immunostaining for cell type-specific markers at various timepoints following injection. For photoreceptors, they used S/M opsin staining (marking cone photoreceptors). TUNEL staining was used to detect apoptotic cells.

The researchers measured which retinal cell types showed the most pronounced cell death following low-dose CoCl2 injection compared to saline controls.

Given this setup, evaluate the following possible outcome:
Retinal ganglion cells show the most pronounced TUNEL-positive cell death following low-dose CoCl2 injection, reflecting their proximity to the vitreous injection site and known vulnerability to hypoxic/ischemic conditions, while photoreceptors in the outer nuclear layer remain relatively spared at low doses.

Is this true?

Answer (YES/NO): NO